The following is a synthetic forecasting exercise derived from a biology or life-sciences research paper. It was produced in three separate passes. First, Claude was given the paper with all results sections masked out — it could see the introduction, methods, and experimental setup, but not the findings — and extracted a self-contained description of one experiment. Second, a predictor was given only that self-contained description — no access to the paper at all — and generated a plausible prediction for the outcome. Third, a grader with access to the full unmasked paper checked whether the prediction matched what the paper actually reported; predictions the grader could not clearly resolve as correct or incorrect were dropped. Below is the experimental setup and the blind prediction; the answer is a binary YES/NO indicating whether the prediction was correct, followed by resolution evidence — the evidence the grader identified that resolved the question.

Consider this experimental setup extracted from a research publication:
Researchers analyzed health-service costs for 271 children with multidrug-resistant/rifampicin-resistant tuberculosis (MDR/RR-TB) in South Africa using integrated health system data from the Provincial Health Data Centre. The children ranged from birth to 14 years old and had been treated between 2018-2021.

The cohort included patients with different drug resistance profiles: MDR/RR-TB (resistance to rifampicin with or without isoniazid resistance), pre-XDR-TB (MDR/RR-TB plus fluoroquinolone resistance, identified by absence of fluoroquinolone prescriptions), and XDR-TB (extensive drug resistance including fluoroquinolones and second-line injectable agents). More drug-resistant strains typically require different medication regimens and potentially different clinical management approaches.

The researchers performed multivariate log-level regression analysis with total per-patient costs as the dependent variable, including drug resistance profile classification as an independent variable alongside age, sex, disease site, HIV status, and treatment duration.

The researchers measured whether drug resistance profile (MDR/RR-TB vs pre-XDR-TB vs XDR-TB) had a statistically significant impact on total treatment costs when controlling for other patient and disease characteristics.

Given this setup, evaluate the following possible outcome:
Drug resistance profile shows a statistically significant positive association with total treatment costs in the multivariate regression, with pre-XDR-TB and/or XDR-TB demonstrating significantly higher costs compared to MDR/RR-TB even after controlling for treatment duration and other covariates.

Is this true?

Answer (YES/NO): NO